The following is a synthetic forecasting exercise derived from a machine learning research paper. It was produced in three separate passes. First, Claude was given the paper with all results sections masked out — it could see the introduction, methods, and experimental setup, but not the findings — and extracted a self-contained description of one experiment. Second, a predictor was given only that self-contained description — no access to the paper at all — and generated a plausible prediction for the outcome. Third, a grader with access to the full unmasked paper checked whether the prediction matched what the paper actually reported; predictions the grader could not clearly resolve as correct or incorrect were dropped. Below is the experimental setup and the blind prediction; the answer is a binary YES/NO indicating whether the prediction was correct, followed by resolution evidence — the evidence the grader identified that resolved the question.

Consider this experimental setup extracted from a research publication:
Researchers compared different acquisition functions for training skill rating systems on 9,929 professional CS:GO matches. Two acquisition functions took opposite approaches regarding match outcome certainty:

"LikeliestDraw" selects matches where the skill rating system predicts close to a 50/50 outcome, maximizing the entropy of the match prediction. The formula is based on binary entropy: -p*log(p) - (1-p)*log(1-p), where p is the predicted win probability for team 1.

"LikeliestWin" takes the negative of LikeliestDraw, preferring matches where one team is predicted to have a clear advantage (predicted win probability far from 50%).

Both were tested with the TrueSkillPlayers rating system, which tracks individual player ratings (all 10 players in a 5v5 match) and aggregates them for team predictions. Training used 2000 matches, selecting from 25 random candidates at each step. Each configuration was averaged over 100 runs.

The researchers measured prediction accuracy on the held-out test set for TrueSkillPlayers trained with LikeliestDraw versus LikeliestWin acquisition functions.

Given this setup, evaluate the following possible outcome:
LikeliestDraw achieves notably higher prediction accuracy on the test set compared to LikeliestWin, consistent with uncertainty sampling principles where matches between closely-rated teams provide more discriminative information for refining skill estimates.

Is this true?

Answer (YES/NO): YES